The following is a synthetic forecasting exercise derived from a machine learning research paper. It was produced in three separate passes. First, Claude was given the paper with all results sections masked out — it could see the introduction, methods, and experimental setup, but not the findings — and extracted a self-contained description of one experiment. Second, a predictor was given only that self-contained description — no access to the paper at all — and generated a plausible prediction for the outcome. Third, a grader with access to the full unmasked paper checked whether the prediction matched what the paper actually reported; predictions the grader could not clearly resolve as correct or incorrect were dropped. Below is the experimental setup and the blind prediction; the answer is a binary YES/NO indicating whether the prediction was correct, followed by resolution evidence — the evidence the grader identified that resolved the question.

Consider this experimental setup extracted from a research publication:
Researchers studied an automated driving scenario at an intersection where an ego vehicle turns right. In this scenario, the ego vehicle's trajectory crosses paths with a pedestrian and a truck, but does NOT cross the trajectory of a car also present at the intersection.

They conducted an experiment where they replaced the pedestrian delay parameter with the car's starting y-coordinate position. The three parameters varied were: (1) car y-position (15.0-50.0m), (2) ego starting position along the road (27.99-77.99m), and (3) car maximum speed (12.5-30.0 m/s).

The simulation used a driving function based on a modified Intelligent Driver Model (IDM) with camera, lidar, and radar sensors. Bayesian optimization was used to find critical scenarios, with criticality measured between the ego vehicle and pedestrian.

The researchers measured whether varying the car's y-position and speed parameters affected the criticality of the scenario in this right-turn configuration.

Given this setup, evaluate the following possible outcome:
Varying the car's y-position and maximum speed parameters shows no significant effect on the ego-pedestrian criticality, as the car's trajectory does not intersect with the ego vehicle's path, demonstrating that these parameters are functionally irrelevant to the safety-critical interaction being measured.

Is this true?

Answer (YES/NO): YES